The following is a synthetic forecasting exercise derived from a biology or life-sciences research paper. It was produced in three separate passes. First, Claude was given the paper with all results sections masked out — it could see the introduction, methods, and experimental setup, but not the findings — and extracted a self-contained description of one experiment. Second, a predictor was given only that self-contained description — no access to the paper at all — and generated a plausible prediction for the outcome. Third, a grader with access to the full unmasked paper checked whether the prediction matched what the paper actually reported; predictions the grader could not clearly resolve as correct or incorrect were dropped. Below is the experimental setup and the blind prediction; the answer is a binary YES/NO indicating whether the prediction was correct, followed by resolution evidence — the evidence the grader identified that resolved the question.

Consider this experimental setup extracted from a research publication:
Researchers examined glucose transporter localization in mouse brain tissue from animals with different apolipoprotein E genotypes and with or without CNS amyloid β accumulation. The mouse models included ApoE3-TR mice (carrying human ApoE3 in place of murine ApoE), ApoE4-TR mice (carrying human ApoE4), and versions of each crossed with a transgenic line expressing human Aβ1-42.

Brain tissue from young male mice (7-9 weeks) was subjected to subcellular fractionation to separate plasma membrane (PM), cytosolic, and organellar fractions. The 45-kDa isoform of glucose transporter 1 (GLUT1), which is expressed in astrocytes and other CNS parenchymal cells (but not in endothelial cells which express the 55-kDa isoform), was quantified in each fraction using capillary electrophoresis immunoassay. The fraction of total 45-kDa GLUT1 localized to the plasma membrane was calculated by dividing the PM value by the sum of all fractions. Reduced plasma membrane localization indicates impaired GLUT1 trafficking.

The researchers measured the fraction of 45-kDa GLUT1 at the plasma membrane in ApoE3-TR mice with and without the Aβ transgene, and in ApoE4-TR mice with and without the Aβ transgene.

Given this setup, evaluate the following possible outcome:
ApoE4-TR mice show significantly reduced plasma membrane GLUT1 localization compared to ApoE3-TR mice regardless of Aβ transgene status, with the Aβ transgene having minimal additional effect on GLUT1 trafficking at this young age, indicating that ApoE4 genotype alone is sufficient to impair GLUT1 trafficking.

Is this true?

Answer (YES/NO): NO